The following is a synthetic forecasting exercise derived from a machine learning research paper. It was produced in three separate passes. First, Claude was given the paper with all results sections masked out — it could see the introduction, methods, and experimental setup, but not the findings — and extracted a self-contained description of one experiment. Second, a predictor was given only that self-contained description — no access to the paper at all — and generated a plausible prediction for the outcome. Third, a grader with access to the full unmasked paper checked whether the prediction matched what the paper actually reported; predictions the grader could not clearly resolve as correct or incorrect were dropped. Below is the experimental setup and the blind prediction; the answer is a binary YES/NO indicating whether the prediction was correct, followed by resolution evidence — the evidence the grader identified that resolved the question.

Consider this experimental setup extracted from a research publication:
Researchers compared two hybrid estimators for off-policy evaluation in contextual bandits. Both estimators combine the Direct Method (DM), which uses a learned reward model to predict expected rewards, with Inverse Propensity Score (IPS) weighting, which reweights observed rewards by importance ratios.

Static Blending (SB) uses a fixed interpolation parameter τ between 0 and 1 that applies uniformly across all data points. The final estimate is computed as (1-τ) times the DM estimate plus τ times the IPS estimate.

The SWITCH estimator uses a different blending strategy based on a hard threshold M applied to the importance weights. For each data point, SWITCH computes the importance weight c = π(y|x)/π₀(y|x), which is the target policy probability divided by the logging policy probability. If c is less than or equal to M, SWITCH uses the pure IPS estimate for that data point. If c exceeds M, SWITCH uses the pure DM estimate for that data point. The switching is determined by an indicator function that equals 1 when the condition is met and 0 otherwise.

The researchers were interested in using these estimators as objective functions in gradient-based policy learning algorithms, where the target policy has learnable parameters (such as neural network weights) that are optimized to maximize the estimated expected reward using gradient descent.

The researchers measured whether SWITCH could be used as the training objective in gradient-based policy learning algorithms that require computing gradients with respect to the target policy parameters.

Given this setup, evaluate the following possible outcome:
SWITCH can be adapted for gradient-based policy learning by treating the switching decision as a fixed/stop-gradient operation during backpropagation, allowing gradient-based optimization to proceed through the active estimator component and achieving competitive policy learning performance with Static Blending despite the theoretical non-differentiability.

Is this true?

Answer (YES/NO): NO